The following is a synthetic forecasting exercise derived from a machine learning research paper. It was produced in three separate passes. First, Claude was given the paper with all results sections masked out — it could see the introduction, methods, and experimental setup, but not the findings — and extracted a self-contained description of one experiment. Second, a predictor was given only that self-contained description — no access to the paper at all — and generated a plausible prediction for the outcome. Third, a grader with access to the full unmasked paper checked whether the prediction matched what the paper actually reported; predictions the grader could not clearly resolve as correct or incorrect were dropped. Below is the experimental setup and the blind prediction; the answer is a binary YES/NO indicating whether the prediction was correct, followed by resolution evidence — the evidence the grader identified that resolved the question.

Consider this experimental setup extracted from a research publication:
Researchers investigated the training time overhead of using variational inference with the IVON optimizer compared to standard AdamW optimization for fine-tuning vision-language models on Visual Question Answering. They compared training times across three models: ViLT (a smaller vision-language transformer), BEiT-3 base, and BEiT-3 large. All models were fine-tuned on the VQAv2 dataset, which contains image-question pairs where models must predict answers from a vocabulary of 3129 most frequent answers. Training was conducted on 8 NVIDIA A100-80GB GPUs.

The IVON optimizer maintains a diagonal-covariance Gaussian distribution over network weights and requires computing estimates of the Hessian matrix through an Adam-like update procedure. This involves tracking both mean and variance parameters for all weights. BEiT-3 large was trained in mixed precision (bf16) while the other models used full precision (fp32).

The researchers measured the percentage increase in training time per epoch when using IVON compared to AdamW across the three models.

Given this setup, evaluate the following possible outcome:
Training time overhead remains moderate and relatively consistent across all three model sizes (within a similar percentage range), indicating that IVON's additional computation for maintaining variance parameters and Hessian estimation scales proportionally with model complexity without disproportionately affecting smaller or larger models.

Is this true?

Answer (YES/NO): NO